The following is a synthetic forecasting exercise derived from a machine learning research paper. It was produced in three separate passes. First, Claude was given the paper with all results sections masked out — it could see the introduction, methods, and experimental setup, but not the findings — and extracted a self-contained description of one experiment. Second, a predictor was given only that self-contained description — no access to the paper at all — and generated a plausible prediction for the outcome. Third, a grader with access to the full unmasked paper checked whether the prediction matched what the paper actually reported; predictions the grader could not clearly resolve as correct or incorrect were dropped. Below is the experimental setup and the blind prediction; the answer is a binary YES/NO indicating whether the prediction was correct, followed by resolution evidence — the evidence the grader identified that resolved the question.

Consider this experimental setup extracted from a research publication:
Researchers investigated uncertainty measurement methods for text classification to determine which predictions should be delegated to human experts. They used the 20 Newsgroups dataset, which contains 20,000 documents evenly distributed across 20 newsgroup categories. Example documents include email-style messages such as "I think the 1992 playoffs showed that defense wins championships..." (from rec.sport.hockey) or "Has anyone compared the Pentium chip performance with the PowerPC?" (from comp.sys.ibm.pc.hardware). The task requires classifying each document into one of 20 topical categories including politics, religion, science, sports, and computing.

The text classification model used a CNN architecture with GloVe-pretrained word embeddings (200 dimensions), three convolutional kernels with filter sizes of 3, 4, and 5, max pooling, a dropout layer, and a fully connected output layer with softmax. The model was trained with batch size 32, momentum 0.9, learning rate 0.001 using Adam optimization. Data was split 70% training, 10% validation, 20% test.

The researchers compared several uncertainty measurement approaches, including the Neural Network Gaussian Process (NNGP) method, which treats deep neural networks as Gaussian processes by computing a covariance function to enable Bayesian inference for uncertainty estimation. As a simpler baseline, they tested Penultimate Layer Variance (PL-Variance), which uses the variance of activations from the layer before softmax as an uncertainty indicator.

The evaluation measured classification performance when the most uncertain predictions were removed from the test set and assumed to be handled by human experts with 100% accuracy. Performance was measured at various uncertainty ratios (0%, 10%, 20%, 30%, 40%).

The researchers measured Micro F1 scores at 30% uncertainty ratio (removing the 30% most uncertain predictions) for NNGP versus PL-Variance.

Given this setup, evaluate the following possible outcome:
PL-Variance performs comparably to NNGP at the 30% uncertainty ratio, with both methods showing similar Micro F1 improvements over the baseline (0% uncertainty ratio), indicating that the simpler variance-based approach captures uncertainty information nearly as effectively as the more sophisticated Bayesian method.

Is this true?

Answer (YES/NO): NO